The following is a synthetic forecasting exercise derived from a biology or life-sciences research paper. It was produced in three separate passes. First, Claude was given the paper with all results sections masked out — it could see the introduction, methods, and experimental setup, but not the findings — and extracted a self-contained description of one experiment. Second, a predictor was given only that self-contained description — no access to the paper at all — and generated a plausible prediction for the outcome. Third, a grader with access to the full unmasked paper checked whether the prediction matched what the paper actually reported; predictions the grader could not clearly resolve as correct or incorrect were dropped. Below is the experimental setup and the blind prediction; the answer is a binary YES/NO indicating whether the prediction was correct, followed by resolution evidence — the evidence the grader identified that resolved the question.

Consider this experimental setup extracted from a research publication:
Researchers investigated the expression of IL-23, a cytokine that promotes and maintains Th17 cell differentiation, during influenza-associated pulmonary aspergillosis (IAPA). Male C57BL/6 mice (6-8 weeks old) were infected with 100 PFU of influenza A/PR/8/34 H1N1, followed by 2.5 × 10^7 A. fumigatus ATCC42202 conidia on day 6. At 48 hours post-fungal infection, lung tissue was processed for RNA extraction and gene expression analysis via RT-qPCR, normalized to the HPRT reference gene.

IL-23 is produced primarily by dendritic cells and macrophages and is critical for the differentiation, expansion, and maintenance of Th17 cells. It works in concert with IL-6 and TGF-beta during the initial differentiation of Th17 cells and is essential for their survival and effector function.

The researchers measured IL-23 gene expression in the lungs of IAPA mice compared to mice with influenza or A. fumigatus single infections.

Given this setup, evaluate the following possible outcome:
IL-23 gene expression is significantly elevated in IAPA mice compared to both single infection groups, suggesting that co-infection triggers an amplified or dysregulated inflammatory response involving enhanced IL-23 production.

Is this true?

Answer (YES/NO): NO